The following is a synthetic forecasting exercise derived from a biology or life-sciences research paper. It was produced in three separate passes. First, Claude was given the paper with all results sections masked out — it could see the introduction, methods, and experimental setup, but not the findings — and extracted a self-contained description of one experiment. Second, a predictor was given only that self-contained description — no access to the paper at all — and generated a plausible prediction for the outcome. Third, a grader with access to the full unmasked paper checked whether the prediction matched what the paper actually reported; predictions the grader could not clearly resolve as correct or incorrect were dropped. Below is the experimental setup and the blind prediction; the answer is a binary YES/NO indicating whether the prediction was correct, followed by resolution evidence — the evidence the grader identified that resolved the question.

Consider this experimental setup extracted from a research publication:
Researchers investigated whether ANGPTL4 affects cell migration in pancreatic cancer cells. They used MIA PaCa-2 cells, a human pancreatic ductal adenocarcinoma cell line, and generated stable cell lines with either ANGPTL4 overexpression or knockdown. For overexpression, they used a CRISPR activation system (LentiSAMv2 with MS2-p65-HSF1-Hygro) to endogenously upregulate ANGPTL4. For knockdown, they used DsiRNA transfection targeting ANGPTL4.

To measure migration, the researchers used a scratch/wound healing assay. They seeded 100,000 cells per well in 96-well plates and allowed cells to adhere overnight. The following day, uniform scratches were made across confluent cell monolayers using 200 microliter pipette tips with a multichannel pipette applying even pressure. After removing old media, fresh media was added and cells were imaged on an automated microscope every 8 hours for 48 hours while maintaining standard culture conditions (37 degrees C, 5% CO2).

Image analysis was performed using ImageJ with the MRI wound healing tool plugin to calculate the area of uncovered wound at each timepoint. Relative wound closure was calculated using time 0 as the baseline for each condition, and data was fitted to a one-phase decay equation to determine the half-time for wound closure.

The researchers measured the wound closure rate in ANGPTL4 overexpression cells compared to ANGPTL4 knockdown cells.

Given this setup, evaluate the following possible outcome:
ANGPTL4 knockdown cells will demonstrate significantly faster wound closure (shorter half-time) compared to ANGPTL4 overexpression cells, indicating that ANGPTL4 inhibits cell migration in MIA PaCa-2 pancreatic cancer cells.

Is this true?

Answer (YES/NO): NO